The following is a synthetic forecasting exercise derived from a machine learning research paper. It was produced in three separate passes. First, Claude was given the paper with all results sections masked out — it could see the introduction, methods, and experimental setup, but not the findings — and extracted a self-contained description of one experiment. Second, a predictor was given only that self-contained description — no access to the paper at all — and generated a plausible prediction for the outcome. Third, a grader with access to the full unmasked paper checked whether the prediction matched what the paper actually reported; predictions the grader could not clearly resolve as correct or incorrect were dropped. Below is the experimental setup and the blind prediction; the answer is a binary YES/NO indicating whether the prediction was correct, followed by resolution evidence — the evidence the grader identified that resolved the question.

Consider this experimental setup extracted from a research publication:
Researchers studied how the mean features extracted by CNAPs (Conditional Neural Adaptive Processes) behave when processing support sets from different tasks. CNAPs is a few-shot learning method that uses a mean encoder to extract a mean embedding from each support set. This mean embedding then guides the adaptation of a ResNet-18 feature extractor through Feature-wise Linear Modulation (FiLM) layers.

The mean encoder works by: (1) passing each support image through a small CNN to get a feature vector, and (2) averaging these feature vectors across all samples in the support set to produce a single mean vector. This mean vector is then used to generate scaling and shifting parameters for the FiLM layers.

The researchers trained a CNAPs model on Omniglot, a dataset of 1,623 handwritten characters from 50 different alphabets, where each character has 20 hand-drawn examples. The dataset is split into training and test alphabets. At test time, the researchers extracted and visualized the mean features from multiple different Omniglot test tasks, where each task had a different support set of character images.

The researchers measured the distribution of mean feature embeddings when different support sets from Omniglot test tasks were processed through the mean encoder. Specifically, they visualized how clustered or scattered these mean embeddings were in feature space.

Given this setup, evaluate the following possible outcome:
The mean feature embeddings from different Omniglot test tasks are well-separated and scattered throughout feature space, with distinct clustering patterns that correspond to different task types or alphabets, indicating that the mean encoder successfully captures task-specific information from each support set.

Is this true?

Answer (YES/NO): NO